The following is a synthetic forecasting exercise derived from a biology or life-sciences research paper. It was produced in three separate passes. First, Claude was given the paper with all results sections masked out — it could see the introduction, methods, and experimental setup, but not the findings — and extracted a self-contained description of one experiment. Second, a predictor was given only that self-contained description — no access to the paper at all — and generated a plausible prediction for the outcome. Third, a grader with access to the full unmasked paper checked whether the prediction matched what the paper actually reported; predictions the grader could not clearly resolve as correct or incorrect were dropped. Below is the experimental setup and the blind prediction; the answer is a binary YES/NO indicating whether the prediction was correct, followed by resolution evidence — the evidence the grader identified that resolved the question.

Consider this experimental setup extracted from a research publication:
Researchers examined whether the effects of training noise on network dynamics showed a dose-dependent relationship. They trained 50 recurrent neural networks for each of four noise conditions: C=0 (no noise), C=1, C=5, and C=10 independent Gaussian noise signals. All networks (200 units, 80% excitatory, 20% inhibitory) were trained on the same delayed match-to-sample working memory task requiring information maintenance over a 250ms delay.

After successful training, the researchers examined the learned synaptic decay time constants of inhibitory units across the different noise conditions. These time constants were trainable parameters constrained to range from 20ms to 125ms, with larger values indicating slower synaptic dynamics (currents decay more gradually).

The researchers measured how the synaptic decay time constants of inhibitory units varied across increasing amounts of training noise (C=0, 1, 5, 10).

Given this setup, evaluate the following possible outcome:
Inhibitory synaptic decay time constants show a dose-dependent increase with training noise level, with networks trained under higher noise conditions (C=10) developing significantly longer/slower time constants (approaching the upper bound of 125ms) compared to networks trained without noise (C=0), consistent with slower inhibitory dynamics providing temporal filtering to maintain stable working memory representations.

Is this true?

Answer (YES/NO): YES